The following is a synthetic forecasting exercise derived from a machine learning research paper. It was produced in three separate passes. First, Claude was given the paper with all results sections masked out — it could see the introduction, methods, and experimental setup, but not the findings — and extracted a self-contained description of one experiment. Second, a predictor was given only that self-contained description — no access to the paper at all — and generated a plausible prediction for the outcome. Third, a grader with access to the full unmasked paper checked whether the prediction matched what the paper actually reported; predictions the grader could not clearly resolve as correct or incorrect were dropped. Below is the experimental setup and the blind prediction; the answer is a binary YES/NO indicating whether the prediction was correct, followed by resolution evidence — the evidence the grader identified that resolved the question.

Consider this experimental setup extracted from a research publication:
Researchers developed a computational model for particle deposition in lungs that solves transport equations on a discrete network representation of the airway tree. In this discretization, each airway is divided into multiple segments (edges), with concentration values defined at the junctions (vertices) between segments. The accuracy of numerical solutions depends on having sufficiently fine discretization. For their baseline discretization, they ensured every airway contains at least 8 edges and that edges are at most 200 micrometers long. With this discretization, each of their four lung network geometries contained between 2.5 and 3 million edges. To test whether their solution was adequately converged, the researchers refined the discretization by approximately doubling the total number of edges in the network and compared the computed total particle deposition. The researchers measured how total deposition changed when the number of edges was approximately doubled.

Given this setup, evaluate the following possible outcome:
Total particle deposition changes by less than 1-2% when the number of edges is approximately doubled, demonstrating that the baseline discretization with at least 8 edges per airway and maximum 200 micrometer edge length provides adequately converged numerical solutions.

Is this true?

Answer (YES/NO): YES